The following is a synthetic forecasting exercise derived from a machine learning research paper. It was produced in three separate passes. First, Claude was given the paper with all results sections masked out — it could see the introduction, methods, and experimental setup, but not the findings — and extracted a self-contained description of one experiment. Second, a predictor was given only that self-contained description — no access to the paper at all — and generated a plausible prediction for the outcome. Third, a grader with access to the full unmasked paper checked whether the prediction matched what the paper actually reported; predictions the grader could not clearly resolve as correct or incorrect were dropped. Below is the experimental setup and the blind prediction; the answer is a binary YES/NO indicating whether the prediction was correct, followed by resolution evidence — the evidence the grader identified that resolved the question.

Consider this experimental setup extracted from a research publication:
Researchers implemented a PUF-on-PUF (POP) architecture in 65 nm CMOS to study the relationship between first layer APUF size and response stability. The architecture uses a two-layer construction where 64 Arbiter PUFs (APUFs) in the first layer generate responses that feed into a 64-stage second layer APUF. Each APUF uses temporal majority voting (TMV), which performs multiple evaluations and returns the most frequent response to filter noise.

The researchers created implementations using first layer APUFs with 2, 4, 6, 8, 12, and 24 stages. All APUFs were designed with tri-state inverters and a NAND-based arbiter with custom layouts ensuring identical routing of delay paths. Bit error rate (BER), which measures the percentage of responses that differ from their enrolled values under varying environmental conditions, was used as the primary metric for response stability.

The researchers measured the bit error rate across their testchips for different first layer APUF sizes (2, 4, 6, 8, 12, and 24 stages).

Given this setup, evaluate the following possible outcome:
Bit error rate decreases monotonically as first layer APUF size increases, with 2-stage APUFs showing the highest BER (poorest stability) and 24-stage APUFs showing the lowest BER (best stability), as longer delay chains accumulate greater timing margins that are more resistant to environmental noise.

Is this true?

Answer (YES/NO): NO